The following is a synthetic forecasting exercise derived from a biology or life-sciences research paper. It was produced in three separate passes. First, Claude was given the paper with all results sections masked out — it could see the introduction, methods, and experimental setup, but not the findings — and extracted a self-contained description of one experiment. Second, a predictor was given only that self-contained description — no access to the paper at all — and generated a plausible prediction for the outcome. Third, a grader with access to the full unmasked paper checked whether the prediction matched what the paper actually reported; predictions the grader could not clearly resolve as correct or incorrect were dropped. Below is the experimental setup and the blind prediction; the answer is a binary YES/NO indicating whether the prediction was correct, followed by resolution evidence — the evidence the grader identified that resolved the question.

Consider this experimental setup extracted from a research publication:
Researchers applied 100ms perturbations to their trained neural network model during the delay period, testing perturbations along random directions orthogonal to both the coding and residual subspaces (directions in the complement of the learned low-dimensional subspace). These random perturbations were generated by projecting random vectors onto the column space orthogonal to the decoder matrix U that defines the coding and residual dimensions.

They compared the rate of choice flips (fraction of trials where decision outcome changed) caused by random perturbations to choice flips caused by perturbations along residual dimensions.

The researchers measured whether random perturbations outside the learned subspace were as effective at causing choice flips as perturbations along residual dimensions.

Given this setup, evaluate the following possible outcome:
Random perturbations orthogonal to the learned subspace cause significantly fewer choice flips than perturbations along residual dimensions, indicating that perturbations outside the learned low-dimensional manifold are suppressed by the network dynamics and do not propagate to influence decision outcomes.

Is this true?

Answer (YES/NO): YES